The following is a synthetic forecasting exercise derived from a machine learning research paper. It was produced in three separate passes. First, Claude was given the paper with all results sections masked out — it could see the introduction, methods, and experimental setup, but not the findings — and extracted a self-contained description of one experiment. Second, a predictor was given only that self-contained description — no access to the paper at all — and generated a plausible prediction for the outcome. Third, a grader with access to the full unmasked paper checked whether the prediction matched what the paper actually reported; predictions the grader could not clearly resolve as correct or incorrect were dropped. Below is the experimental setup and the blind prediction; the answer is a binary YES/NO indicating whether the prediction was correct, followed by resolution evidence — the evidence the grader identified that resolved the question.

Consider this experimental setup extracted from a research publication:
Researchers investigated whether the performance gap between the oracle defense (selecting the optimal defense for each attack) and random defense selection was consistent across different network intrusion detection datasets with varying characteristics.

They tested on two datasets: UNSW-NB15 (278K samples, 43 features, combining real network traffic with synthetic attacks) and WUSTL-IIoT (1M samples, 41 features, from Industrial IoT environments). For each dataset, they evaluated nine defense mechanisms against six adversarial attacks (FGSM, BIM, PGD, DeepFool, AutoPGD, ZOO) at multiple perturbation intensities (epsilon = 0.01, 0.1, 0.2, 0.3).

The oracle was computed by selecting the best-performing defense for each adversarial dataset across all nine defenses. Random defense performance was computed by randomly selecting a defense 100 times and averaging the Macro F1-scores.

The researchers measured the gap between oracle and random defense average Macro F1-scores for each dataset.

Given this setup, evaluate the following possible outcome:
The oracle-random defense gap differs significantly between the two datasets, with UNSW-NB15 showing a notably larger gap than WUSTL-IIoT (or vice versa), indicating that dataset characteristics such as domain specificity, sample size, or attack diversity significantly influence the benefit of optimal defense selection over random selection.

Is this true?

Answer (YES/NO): YES